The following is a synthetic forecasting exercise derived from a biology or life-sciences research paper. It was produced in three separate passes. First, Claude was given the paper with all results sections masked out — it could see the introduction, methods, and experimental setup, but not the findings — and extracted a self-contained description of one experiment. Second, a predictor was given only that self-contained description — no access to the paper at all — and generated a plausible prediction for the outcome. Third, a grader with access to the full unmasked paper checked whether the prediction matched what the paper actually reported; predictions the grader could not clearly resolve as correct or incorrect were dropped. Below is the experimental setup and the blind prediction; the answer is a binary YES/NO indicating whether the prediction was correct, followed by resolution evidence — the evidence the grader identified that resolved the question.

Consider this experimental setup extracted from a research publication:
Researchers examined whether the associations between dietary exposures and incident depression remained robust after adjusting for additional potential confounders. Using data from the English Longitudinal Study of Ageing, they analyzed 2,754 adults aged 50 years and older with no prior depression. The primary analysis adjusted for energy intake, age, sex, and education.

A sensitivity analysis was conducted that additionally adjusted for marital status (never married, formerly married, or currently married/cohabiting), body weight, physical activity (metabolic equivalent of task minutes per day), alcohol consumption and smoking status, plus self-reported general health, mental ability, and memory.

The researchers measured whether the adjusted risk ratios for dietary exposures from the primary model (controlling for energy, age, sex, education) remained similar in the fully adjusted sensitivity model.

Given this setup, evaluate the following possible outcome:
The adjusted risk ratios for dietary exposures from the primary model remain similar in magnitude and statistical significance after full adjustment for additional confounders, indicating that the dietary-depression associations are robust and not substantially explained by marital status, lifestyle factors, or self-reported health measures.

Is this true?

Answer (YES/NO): YES